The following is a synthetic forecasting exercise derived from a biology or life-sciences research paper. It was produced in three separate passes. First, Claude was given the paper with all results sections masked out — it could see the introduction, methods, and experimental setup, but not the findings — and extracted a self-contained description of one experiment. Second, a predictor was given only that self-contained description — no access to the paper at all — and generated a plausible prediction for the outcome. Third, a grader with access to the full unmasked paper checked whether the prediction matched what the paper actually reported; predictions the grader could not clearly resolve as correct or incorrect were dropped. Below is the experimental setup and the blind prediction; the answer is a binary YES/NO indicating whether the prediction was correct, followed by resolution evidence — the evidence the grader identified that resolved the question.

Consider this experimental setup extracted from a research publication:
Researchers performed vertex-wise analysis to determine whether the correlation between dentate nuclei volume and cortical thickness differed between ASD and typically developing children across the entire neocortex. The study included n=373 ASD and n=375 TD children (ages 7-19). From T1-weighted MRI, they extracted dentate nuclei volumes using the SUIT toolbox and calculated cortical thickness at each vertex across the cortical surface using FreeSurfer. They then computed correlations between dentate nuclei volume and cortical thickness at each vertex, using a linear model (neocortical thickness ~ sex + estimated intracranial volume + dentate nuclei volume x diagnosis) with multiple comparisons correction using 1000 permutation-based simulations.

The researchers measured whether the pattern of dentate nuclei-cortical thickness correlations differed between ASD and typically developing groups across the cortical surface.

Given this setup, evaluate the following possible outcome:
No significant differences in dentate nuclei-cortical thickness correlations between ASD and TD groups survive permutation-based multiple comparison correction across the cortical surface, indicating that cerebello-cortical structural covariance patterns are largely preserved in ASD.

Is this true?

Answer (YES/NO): NO